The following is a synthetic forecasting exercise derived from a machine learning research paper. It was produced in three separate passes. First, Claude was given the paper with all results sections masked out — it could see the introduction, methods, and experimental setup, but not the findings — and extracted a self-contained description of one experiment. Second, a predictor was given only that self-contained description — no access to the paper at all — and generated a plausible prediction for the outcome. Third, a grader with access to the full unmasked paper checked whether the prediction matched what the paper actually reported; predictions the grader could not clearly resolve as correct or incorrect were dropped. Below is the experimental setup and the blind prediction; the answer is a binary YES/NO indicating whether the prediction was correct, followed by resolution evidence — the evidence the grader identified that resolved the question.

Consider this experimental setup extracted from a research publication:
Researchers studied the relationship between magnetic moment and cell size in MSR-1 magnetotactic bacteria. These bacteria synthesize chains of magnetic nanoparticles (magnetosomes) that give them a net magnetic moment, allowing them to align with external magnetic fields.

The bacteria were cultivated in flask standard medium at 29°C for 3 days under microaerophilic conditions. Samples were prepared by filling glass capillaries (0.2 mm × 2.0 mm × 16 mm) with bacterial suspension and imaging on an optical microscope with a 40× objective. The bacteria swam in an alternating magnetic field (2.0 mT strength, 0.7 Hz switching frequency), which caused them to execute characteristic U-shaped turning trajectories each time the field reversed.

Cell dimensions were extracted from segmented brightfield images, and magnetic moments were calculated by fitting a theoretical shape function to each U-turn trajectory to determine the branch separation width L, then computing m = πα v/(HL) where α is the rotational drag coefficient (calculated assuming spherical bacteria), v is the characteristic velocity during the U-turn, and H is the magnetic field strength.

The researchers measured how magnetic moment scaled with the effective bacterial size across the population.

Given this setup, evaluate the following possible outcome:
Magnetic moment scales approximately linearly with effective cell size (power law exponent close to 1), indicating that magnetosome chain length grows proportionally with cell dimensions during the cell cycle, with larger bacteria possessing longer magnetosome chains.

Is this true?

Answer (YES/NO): YES